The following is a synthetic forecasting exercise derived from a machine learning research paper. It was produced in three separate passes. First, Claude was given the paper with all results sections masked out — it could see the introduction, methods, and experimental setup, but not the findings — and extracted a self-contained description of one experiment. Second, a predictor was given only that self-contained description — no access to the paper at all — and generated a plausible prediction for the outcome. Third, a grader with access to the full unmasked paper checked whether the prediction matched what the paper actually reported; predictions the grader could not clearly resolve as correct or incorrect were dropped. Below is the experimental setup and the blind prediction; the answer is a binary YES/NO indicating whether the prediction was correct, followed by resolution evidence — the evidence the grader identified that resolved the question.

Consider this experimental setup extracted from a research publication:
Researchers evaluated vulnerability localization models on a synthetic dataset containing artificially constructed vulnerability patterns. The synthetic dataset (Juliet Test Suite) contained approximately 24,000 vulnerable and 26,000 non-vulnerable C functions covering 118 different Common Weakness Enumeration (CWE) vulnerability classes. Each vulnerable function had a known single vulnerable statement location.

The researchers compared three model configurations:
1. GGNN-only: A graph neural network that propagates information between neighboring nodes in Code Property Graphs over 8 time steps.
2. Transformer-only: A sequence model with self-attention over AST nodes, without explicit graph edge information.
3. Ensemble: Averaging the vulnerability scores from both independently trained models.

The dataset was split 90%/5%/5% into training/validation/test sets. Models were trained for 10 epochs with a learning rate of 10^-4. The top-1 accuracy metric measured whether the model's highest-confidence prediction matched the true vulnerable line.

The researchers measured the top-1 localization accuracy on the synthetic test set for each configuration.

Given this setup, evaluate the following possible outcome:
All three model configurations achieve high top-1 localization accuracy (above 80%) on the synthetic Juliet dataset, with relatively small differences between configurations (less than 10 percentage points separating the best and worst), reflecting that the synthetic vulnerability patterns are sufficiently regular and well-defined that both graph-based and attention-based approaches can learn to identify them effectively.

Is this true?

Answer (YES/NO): YES